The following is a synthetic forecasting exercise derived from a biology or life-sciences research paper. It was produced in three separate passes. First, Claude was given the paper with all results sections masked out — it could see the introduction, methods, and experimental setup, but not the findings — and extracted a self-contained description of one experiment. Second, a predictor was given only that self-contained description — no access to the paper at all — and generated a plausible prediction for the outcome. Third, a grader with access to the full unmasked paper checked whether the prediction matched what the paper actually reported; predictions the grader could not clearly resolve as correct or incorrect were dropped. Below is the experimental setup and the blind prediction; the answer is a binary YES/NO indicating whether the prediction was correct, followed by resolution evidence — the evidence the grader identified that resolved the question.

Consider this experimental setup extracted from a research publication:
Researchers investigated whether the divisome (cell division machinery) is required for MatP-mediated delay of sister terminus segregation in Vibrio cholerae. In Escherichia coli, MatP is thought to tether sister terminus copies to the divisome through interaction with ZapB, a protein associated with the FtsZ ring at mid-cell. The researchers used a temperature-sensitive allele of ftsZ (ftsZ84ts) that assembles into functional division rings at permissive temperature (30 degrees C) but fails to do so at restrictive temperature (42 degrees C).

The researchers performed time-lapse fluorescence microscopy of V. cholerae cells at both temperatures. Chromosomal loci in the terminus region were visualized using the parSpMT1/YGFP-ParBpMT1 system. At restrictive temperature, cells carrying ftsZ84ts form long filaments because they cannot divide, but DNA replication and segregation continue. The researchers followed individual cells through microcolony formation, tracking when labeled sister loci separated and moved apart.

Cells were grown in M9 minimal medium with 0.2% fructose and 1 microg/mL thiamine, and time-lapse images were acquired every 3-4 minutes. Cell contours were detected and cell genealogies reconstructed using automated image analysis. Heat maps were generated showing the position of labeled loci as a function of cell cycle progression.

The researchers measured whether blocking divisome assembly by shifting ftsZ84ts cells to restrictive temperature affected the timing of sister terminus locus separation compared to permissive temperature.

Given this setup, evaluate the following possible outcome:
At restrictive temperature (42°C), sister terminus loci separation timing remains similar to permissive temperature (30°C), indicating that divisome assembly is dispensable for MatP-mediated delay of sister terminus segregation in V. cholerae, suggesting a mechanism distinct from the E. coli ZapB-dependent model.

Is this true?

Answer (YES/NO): YES